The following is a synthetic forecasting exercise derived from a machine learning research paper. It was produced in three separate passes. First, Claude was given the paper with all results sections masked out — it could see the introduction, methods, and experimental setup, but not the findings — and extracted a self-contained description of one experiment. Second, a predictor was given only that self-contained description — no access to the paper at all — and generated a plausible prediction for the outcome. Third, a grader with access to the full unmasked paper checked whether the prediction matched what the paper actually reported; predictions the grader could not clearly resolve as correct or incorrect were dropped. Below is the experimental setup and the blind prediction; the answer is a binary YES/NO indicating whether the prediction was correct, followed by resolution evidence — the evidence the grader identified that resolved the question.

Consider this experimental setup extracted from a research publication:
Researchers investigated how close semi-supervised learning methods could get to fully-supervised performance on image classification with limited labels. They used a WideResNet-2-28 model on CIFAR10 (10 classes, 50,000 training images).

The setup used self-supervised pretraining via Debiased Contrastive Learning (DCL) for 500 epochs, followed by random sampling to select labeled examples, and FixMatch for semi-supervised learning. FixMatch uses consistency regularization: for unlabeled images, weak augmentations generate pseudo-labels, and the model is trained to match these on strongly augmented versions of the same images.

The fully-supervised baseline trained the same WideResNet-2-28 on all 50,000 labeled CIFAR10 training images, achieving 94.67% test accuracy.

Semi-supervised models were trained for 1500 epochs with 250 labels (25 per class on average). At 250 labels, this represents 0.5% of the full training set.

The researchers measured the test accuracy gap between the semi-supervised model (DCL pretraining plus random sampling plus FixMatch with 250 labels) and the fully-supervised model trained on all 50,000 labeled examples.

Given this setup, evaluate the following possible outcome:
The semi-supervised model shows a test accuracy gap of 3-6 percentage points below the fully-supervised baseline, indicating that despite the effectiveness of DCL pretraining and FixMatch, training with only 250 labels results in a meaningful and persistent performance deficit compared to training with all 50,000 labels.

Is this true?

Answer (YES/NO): NO